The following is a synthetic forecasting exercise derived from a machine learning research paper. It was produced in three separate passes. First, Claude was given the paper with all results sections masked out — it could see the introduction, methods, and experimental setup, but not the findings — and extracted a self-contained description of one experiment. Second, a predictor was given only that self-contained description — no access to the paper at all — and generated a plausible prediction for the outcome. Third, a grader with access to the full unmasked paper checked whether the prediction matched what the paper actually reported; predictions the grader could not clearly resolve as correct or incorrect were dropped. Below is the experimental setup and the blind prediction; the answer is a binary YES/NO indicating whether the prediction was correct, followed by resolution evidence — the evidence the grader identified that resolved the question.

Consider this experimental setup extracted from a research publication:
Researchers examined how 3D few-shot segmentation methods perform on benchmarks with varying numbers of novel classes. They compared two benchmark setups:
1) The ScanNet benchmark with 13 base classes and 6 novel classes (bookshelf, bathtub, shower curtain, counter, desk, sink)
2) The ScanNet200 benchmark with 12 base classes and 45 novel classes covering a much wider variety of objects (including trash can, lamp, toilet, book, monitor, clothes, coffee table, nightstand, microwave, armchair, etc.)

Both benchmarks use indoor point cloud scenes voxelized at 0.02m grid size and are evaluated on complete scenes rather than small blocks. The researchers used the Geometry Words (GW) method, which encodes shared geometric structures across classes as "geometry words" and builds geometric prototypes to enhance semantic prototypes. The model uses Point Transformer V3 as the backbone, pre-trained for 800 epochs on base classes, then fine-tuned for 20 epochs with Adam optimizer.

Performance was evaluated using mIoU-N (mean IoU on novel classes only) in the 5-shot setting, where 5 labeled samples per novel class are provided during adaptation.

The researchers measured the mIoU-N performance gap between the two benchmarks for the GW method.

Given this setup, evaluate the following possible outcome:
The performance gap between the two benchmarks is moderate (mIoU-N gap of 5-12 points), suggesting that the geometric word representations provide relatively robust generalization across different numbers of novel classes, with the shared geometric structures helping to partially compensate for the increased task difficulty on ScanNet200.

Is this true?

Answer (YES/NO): YES